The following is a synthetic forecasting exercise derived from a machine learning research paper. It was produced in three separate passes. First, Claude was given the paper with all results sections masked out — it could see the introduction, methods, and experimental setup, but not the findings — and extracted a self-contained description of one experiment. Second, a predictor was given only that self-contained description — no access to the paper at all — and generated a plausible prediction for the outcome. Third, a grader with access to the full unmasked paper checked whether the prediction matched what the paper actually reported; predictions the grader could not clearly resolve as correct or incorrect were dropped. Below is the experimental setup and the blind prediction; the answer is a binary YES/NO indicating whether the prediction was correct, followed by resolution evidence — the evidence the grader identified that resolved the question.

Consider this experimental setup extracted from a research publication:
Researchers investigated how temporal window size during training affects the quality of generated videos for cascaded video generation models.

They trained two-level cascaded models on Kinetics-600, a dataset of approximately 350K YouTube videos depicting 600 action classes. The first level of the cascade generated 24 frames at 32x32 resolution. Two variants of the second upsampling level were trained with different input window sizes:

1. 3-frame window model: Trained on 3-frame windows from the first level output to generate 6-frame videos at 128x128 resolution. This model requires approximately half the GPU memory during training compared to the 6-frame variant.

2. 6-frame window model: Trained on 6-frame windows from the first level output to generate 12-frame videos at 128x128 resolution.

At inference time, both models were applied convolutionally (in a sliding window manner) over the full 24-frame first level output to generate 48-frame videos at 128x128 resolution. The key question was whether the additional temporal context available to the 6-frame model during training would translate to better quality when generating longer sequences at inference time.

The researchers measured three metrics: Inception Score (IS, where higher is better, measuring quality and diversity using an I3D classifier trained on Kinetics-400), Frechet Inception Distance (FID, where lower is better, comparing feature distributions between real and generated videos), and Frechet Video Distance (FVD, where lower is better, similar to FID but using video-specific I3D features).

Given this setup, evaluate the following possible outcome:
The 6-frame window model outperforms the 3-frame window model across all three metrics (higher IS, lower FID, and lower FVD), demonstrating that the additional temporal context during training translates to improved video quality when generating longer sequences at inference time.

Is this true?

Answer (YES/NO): YES